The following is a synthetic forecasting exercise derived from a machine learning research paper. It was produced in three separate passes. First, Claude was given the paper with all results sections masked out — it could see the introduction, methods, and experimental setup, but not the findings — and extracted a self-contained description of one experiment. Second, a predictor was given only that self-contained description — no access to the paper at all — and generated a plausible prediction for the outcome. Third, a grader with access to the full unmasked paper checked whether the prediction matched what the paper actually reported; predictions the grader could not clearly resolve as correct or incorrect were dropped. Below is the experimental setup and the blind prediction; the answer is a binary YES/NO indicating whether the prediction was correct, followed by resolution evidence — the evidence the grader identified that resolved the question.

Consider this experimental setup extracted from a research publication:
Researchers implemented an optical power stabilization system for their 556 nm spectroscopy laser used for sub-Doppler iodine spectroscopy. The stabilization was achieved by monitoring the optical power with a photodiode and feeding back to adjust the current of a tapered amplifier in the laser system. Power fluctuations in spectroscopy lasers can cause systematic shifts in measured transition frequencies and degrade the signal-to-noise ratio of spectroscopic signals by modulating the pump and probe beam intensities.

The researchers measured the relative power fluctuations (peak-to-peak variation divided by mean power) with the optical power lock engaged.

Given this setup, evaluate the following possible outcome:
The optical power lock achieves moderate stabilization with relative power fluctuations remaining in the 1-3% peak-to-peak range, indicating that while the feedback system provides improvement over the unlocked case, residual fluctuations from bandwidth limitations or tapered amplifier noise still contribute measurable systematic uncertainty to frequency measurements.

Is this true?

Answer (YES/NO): NO